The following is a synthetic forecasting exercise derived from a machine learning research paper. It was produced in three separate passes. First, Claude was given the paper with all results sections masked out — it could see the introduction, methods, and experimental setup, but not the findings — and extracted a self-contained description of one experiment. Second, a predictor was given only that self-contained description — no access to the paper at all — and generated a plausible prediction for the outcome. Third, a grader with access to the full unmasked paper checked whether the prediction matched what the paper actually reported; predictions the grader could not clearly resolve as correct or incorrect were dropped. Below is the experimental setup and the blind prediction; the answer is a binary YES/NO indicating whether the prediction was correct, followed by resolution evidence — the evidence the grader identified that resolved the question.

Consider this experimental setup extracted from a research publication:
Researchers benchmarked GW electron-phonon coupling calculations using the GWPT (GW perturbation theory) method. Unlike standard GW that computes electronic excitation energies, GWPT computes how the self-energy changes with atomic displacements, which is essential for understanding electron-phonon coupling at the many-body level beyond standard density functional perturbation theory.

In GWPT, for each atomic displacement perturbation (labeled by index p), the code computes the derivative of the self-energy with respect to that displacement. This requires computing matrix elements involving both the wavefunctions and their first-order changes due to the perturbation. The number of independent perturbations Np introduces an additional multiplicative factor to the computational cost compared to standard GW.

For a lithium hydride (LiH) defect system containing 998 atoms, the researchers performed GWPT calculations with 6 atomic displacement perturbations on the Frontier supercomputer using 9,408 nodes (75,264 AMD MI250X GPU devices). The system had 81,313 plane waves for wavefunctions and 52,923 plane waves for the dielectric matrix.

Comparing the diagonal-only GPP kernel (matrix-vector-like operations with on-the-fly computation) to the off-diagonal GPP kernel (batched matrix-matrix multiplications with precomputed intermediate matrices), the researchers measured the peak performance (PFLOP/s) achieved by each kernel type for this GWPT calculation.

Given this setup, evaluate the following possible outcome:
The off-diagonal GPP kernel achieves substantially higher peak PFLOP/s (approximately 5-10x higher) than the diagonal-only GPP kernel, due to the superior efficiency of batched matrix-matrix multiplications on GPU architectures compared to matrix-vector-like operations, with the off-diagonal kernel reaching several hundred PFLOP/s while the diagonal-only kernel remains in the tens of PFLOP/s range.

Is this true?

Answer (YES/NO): NO